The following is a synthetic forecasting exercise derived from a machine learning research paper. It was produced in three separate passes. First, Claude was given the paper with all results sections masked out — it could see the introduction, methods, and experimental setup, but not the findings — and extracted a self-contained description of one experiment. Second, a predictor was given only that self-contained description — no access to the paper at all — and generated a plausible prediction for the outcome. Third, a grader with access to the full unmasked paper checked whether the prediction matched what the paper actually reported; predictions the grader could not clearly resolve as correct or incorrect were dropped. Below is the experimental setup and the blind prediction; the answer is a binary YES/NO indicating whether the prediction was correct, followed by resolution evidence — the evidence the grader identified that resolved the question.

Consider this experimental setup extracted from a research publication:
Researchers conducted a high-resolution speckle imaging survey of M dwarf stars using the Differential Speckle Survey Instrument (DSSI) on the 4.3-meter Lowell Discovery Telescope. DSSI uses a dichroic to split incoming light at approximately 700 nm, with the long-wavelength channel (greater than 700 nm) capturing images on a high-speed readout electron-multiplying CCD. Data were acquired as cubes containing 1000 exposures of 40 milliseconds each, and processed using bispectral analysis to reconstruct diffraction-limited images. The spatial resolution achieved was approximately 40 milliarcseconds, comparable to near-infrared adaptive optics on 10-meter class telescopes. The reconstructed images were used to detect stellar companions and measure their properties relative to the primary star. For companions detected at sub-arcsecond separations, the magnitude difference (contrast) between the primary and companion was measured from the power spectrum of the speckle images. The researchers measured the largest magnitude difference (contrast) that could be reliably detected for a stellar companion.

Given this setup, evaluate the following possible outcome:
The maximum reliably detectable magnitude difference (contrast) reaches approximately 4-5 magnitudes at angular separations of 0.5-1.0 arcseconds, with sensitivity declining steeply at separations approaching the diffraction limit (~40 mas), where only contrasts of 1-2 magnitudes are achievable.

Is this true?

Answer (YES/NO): NO